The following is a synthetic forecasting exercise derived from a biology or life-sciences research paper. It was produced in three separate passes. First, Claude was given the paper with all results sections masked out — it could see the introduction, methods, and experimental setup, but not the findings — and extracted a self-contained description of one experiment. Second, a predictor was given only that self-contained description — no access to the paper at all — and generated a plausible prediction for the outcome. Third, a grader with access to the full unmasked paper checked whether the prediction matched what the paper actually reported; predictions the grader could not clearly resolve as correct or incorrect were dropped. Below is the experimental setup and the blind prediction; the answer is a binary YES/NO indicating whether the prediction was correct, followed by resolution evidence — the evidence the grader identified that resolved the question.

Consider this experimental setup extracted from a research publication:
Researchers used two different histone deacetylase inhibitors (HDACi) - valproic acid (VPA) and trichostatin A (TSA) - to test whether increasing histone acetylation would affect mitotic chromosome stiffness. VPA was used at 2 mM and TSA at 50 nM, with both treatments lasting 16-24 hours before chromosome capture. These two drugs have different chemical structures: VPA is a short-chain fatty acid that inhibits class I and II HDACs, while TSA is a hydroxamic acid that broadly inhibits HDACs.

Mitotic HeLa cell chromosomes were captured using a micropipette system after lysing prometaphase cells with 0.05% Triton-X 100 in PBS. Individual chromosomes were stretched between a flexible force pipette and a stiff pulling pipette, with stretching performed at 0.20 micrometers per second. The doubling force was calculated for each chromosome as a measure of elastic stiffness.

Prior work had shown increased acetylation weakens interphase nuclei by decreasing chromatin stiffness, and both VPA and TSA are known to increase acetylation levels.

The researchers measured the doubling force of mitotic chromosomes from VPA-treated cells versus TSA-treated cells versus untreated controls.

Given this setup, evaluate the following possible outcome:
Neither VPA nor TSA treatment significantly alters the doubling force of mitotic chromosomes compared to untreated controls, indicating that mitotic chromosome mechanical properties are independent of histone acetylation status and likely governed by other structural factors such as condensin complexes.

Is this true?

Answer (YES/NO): YES